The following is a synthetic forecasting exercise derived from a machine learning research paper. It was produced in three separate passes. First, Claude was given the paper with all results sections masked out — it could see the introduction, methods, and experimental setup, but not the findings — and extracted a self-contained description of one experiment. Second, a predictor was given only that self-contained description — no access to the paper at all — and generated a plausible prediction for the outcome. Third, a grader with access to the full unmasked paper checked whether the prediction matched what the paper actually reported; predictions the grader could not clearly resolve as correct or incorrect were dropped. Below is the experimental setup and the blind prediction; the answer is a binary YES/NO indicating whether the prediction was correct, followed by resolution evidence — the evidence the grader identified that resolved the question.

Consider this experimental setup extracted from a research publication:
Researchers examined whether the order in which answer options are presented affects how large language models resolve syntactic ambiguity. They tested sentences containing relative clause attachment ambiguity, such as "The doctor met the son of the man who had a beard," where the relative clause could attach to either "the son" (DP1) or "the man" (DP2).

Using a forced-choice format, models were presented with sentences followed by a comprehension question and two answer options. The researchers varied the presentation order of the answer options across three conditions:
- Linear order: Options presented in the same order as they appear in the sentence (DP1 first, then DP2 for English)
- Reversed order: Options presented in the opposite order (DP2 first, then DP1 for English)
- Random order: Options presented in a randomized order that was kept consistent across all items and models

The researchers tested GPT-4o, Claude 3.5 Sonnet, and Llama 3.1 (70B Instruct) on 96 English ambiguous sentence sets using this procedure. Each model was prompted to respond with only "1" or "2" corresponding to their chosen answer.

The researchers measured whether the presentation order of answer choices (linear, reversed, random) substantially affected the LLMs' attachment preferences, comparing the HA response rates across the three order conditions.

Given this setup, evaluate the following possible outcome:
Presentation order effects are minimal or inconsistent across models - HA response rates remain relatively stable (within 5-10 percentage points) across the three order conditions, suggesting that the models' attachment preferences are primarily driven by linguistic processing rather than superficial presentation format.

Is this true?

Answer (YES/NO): NO